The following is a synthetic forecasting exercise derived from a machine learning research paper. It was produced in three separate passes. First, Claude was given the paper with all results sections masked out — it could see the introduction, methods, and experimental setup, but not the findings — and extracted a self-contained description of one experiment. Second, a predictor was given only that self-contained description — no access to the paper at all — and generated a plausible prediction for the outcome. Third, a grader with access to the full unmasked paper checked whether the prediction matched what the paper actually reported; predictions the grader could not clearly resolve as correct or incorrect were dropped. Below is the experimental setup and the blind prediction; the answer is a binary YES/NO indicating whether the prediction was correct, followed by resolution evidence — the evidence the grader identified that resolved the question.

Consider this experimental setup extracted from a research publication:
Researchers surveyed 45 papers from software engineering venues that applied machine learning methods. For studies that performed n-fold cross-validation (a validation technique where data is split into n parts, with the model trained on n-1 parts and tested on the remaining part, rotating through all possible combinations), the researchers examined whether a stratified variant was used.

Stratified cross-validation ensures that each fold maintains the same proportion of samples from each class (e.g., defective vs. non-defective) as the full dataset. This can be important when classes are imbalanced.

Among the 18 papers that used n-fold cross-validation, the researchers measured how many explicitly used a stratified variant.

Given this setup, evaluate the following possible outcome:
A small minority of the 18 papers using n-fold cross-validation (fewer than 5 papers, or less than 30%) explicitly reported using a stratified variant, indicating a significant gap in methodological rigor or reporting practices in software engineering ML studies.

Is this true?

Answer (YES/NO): YES